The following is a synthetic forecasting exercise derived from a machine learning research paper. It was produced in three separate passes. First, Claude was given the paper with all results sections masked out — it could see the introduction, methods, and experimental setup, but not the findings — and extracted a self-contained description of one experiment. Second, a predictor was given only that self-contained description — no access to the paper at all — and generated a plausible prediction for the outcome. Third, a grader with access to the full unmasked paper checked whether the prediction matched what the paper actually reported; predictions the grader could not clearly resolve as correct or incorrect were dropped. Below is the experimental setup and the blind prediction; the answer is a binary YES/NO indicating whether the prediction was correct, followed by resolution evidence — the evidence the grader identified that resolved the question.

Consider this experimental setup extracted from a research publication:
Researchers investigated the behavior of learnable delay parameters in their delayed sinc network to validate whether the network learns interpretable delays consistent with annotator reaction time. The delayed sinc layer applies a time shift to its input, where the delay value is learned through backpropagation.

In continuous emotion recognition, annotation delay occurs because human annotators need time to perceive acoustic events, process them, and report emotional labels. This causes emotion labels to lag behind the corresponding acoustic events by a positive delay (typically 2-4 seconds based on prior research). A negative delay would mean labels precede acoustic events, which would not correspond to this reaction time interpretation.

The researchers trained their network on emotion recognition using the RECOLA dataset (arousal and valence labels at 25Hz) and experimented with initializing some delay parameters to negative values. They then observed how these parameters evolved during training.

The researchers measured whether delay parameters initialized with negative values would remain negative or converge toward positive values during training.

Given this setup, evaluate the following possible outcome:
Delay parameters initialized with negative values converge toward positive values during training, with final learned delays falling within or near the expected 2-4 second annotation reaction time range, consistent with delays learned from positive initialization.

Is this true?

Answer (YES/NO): YES